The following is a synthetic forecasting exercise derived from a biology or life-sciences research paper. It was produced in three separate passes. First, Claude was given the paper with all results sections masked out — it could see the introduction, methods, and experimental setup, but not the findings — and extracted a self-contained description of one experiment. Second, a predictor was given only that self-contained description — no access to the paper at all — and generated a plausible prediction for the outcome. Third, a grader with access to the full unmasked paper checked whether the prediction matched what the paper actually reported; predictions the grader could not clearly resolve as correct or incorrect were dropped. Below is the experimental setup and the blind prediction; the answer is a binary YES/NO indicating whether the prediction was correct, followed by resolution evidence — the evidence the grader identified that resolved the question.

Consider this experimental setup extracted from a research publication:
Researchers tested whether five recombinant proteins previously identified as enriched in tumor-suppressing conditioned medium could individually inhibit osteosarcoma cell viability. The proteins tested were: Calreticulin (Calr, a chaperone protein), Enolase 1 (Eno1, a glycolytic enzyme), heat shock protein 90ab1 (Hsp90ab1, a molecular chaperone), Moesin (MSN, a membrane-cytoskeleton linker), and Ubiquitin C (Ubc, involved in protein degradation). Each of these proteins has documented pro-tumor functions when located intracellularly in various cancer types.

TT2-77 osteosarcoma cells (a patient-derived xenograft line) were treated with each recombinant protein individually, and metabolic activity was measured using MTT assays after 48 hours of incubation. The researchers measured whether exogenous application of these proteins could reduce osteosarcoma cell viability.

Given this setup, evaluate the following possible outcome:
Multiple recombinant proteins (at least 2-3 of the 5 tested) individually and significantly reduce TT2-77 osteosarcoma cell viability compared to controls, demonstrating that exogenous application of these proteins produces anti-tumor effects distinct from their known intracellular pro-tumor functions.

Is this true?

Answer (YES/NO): YES